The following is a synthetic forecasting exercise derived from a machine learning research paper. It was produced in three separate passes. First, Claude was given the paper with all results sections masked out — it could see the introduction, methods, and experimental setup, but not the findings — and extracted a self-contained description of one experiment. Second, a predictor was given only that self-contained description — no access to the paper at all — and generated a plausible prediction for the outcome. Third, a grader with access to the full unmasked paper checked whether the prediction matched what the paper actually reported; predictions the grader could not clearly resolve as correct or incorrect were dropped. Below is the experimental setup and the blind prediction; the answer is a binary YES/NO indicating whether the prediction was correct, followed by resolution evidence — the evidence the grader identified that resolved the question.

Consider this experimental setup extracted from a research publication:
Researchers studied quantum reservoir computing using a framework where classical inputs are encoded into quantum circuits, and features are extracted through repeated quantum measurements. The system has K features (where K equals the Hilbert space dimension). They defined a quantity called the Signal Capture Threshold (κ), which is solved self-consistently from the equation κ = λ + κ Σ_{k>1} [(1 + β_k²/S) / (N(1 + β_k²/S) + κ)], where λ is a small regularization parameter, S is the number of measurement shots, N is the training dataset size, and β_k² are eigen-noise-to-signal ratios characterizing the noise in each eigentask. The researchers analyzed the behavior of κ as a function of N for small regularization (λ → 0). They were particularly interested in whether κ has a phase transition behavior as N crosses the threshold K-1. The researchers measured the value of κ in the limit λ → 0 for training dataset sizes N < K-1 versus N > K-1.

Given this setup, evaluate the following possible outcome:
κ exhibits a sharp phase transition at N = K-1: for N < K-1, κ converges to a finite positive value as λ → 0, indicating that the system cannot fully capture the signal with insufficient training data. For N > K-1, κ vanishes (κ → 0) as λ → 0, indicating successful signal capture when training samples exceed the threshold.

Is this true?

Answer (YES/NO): YES